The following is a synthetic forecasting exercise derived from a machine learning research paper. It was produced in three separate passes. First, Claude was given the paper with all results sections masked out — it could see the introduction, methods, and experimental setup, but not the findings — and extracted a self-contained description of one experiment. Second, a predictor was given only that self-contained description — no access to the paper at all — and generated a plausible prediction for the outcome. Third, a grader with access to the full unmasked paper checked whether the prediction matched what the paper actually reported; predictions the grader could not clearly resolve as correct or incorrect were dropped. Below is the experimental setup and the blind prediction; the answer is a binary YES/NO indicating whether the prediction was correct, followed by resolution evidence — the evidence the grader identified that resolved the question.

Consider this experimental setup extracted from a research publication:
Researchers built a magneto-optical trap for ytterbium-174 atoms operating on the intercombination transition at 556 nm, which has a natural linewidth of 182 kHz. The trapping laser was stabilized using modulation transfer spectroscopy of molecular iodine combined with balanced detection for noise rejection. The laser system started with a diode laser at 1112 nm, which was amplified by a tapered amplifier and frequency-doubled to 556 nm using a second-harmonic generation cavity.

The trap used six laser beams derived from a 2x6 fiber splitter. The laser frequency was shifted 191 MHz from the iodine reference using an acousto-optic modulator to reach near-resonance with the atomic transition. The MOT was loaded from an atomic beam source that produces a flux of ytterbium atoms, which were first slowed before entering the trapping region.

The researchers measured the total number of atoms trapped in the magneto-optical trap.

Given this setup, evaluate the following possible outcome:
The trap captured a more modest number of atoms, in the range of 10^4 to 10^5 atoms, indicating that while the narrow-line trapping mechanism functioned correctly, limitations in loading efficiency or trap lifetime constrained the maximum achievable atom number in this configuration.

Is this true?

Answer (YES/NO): NO